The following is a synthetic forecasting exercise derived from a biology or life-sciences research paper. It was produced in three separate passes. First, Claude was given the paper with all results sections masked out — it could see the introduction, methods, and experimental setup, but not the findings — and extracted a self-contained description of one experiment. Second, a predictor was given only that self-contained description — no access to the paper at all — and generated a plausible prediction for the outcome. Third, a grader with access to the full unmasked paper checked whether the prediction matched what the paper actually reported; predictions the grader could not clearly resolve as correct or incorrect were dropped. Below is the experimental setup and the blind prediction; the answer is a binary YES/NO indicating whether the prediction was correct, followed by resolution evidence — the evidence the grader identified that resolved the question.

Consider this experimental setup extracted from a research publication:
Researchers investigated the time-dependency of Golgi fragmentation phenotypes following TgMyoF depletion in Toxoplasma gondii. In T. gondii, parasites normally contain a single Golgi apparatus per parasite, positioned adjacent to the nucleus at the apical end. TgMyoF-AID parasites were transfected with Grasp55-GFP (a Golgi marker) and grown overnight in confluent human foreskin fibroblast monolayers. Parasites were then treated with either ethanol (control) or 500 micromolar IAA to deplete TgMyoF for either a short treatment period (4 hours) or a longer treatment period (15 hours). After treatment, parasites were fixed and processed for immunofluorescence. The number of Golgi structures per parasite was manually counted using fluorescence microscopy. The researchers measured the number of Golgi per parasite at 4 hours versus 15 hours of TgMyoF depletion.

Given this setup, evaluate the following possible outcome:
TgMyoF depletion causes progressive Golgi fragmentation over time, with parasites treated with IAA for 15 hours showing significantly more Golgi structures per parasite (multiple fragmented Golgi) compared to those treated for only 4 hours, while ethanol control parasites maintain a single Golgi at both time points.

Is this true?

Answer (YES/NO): NO